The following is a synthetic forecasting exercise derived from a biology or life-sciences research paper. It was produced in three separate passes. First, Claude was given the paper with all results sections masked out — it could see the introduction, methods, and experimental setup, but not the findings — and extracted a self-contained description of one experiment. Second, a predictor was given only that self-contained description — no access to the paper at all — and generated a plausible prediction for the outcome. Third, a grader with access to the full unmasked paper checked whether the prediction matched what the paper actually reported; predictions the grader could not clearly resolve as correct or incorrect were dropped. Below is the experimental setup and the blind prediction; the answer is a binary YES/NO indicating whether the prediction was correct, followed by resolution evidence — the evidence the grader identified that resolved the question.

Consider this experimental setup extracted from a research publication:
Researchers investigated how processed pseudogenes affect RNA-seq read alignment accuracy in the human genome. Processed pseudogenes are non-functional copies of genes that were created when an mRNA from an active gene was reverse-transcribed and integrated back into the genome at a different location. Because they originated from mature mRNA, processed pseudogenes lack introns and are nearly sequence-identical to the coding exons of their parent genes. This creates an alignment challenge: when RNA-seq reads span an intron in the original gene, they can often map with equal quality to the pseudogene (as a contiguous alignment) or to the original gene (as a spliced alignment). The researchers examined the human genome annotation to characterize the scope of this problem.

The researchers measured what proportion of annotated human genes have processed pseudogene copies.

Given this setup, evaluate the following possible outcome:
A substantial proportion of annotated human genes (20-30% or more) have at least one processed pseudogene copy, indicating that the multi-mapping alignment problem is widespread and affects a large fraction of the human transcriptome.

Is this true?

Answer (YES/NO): NO